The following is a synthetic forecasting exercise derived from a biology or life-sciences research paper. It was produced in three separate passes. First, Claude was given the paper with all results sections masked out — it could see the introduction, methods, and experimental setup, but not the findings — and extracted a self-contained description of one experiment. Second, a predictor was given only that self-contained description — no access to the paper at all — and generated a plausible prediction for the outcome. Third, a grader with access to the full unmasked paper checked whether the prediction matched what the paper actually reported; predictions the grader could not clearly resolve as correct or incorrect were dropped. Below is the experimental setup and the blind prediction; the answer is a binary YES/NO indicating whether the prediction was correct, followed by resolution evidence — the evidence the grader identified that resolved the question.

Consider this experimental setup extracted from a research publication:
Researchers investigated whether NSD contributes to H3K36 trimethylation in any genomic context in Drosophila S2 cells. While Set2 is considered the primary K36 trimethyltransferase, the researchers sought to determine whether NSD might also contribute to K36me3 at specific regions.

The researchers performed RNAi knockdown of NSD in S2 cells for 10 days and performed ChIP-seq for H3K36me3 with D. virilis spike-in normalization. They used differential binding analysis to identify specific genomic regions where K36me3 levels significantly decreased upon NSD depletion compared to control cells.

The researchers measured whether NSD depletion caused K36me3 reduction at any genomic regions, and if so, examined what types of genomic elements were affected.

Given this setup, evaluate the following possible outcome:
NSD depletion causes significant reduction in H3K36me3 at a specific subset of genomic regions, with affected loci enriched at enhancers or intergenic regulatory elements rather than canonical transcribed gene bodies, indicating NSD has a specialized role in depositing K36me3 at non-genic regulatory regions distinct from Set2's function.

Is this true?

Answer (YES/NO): NO